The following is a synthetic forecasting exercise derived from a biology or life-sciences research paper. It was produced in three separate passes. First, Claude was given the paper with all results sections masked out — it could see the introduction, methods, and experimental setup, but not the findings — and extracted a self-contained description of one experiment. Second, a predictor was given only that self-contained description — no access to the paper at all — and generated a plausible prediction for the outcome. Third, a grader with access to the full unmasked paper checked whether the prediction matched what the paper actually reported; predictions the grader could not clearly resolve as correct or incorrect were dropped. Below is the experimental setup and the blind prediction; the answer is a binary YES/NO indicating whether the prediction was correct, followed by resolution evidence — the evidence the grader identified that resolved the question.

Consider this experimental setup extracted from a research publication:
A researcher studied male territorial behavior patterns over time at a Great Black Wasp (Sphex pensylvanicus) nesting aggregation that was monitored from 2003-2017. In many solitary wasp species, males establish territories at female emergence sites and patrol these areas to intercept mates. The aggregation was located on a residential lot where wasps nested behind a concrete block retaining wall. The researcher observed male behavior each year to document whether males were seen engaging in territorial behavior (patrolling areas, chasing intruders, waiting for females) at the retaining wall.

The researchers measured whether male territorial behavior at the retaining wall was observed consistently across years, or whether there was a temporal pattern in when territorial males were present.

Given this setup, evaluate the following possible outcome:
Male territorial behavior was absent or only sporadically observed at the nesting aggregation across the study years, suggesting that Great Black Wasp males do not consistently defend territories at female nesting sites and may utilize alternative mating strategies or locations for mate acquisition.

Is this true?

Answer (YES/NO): YES